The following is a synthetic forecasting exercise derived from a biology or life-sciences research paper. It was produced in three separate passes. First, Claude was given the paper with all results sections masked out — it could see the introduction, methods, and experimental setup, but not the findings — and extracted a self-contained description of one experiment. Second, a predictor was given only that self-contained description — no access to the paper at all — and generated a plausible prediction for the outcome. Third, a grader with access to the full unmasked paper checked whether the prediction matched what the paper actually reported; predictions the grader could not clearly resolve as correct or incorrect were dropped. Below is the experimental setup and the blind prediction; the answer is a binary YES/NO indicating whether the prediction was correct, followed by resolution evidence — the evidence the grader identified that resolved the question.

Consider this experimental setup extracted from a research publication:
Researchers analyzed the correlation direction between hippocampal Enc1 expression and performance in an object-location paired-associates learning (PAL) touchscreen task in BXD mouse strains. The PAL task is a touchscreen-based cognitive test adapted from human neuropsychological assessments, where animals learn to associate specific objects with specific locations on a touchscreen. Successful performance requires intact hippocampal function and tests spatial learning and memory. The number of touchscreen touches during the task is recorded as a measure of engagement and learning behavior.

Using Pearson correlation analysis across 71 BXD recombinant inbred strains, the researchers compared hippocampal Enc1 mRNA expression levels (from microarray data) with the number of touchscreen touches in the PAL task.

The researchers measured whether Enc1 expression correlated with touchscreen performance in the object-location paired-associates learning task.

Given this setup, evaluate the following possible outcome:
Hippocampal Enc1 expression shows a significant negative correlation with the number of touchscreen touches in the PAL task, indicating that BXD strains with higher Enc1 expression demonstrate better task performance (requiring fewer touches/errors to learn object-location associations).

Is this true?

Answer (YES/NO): NO